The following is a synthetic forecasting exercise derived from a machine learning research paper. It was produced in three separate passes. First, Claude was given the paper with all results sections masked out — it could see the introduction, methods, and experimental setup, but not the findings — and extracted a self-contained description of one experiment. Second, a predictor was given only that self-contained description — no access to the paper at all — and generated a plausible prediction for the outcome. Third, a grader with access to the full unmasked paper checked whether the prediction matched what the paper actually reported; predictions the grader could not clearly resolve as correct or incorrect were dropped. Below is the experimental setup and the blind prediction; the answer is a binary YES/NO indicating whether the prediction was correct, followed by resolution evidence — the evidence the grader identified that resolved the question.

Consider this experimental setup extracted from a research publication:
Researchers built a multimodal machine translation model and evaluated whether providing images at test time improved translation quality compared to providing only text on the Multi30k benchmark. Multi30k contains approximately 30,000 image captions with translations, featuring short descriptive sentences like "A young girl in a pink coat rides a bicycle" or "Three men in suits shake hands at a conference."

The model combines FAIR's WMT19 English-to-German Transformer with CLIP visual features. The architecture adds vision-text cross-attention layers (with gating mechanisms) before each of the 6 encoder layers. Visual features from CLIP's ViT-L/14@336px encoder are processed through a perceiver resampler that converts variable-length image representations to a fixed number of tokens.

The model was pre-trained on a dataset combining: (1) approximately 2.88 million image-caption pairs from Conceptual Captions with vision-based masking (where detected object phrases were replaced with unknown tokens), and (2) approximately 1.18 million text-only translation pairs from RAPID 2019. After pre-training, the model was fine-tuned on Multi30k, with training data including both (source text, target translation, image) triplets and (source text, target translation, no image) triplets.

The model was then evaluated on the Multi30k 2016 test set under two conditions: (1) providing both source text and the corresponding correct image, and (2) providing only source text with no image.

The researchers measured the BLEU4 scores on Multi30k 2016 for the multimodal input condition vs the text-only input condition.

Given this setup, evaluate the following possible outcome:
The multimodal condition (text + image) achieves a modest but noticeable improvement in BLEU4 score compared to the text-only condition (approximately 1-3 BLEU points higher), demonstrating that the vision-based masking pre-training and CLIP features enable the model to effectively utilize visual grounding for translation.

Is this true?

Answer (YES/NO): NO